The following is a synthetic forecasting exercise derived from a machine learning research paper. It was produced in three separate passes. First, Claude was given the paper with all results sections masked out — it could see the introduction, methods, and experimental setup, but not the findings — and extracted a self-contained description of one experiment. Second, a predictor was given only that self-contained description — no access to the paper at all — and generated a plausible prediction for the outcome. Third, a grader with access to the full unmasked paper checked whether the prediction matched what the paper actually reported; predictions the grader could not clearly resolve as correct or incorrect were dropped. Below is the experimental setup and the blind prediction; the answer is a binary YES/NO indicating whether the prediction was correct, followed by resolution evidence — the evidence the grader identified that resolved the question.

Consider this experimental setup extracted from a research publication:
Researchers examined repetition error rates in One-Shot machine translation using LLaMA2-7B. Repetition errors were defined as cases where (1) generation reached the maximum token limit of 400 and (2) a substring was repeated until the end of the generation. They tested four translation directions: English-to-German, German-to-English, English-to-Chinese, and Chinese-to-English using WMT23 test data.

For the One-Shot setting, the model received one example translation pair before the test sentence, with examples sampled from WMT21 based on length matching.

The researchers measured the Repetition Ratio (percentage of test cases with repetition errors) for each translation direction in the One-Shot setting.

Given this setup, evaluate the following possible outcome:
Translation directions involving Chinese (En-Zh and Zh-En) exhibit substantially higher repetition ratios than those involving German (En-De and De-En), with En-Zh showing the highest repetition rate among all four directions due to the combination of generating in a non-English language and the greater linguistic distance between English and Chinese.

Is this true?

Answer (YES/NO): NO